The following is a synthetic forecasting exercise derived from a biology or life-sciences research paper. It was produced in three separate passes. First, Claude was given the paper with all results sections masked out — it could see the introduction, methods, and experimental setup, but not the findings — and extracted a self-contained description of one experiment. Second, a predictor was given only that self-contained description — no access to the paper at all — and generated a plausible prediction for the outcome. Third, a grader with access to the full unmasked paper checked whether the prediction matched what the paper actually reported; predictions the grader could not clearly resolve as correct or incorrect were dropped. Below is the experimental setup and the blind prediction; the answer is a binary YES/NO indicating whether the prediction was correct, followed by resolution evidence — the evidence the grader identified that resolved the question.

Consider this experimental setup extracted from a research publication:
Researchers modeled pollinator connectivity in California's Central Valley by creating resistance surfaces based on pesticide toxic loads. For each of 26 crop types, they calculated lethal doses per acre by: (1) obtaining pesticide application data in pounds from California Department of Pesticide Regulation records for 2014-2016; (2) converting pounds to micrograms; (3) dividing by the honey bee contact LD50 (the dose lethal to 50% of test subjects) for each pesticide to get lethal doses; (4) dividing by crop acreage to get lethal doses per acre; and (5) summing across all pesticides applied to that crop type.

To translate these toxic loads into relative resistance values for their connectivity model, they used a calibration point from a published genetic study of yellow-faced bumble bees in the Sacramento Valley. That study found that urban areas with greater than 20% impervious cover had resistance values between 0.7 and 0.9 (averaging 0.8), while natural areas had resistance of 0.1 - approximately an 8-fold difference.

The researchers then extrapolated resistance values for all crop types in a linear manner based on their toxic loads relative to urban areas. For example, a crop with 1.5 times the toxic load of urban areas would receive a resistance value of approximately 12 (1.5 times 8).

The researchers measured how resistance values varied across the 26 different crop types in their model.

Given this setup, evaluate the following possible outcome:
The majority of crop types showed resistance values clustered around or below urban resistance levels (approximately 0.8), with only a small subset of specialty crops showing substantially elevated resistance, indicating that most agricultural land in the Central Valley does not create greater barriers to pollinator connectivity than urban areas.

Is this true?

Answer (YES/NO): NO